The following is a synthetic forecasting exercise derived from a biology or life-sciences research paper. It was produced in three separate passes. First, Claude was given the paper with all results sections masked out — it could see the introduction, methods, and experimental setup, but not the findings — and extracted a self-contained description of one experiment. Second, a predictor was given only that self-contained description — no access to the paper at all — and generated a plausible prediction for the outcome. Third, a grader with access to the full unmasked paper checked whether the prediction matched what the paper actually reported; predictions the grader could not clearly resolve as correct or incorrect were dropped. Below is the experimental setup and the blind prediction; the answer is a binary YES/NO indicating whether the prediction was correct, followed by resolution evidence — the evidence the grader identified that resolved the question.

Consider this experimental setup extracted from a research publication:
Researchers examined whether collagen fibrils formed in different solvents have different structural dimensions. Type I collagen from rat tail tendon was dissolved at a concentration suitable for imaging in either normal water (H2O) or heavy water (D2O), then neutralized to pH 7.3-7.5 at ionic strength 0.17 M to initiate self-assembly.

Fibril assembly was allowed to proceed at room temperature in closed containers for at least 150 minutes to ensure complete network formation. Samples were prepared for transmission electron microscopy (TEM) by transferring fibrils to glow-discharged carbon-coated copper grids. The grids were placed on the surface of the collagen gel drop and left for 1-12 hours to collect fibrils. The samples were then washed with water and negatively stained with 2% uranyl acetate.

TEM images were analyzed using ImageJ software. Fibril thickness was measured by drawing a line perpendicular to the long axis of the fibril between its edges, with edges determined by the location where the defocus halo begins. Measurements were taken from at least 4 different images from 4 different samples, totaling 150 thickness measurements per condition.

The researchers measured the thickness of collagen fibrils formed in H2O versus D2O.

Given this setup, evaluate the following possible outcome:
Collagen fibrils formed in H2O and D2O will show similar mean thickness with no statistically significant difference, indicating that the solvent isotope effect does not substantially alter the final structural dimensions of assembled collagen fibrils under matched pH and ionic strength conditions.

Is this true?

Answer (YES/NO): NO